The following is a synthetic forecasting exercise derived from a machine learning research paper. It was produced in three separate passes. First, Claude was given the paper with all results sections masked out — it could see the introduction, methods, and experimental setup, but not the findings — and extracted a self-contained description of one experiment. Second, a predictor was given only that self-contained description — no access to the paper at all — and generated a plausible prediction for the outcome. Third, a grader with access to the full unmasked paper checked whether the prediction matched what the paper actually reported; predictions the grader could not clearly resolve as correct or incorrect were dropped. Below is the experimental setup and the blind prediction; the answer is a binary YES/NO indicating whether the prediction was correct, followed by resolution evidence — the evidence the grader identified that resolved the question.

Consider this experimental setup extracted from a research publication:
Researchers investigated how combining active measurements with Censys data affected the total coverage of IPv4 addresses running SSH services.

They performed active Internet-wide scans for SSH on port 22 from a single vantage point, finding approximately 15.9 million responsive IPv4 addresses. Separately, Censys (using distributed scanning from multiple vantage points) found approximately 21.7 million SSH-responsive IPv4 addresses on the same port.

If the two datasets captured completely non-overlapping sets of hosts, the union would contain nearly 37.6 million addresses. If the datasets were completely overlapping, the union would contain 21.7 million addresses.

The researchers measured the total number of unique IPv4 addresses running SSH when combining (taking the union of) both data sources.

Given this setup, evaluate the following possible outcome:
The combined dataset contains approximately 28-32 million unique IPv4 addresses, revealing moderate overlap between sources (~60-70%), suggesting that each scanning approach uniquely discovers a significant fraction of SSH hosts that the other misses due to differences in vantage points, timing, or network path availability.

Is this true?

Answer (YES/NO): NO